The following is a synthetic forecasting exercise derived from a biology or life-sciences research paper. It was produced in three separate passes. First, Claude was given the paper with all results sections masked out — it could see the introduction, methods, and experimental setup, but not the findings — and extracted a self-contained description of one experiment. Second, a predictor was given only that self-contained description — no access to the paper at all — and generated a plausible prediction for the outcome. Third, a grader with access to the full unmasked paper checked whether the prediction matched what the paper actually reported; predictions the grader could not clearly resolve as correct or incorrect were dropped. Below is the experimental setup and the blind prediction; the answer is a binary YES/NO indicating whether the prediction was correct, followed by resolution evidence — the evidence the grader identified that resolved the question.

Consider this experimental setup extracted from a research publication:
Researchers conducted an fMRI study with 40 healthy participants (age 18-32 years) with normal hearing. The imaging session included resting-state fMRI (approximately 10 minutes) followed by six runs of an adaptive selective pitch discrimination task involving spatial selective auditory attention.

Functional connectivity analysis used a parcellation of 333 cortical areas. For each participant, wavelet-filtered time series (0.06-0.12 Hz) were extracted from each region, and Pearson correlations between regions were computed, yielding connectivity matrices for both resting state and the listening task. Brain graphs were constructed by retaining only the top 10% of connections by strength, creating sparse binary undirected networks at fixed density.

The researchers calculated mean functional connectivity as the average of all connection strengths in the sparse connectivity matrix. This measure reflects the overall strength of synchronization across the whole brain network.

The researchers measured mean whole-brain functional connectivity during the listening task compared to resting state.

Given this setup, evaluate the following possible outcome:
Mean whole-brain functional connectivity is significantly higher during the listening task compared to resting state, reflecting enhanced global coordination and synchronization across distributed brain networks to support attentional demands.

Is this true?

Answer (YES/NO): NO